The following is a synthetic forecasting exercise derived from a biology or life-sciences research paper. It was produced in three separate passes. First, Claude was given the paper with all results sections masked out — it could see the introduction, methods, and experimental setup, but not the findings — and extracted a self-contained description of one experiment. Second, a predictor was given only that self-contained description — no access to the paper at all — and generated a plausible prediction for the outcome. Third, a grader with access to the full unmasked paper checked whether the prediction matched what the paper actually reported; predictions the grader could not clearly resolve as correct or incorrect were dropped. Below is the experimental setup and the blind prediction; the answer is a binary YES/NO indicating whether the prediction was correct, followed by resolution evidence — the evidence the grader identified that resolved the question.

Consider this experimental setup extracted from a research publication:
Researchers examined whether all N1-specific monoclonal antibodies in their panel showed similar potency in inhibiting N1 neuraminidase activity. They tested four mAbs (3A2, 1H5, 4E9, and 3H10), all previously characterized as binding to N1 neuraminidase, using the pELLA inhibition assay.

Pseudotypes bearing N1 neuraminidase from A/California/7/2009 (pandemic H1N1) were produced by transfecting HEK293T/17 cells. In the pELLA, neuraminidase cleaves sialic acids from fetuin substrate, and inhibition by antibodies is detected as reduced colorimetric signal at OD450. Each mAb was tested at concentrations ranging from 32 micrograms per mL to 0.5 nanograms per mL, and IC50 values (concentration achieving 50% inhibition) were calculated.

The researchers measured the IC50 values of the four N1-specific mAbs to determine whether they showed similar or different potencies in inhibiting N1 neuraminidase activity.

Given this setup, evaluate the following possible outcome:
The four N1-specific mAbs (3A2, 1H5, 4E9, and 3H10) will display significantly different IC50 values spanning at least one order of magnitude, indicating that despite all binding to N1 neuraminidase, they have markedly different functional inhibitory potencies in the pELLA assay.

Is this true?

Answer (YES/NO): NO